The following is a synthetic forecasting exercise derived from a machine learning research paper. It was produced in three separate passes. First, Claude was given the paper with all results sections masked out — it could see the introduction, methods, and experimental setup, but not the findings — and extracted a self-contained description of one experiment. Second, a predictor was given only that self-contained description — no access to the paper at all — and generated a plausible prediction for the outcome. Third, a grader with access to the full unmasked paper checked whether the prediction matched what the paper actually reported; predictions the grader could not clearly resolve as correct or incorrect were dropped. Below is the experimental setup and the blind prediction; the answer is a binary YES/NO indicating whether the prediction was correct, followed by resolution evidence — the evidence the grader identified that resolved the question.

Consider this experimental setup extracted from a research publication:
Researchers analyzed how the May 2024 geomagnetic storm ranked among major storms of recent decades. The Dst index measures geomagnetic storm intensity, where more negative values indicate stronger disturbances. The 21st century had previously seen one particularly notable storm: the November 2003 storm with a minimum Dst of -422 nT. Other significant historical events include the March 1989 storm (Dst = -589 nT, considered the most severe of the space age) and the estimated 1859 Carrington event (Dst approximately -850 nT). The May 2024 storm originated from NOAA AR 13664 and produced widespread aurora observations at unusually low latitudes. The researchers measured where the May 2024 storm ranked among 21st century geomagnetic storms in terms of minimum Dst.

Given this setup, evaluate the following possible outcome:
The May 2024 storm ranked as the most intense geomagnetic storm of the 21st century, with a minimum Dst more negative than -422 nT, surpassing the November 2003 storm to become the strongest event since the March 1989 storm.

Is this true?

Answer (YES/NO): NO